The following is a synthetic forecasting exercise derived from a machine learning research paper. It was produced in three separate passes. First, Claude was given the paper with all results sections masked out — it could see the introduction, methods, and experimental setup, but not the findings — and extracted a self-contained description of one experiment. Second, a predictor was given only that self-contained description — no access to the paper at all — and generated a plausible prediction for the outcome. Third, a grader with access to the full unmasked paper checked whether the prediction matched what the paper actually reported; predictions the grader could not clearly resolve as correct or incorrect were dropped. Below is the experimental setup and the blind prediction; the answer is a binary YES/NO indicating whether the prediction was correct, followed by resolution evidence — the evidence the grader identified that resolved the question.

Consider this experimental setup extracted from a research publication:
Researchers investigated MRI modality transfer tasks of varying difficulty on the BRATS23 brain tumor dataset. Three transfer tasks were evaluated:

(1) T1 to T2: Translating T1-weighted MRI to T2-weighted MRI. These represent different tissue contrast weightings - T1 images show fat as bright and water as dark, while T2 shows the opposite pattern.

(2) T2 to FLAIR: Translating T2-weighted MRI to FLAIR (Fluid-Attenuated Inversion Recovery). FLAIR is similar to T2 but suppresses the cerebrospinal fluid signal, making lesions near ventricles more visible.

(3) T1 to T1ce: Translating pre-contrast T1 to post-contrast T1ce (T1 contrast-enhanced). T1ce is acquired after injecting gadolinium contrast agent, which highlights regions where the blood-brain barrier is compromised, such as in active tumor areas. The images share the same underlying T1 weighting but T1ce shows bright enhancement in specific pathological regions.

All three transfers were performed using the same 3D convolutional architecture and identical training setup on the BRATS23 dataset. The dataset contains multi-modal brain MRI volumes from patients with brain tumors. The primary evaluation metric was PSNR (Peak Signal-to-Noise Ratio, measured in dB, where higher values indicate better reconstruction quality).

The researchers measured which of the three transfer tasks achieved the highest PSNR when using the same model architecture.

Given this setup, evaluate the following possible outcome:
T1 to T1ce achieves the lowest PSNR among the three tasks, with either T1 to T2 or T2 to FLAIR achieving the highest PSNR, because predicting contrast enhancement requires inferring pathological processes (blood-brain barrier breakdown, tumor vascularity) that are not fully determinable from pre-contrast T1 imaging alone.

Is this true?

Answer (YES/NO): NO